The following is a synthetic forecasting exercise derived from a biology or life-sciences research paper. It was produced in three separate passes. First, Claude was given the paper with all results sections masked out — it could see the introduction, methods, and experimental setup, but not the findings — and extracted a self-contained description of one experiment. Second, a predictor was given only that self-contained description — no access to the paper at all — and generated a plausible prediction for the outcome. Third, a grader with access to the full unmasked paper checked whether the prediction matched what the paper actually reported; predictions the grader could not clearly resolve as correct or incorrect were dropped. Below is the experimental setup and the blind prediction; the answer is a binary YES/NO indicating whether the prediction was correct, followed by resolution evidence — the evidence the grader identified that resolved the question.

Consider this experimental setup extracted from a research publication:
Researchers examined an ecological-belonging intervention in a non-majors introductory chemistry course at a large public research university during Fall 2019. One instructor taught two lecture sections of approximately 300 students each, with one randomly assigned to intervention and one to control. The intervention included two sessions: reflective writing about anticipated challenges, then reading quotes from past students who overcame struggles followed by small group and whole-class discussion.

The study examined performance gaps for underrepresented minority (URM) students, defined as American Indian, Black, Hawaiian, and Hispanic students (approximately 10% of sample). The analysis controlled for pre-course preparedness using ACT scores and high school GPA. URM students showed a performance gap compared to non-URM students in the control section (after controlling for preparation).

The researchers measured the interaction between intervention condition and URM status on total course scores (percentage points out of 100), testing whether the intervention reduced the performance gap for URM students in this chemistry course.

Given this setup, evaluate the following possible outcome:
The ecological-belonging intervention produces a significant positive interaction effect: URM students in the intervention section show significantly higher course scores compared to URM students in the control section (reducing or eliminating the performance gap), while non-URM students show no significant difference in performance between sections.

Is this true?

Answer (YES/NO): YES